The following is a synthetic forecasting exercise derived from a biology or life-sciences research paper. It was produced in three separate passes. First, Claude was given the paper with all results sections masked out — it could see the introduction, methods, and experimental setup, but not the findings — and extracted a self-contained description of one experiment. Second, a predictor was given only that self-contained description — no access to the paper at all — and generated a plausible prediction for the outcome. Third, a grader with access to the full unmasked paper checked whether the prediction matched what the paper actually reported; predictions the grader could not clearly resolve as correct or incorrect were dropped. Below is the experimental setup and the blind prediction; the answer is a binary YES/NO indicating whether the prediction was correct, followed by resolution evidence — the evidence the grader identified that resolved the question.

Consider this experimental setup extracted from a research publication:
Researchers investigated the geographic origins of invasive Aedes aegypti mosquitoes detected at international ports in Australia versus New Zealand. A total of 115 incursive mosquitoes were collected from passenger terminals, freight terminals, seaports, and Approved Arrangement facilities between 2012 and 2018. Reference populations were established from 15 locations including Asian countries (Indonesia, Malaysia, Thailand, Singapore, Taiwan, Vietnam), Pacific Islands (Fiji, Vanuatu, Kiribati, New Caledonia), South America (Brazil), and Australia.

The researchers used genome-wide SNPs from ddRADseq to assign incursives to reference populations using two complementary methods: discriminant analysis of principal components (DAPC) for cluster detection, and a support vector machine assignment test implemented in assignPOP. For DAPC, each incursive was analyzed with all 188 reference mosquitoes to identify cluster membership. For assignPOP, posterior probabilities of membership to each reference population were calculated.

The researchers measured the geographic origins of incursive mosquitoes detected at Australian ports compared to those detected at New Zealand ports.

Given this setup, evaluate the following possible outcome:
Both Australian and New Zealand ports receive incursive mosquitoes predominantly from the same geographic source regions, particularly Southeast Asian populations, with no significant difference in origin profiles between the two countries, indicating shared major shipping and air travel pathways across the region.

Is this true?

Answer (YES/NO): NO